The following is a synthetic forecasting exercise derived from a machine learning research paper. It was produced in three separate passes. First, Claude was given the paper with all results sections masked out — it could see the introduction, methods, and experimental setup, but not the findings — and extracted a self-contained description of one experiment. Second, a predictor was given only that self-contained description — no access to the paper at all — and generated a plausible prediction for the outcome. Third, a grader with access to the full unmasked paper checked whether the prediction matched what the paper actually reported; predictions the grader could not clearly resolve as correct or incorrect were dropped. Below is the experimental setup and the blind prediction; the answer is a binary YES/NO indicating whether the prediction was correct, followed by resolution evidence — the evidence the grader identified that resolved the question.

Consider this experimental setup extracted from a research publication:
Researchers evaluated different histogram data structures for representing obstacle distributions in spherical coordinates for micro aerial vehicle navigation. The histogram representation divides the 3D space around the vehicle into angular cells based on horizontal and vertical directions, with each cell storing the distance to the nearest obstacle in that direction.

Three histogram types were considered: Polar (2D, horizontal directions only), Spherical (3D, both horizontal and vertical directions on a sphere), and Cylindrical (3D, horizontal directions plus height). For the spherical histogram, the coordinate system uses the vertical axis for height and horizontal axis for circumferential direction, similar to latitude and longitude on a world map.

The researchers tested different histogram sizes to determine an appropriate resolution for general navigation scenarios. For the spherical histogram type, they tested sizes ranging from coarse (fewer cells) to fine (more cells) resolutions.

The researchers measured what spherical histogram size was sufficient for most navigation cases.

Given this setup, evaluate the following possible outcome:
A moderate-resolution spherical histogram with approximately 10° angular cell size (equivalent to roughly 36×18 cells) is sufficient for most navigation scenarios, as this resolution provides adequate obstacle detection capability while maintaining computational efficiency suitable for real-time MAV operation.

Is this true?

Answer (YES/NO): NO